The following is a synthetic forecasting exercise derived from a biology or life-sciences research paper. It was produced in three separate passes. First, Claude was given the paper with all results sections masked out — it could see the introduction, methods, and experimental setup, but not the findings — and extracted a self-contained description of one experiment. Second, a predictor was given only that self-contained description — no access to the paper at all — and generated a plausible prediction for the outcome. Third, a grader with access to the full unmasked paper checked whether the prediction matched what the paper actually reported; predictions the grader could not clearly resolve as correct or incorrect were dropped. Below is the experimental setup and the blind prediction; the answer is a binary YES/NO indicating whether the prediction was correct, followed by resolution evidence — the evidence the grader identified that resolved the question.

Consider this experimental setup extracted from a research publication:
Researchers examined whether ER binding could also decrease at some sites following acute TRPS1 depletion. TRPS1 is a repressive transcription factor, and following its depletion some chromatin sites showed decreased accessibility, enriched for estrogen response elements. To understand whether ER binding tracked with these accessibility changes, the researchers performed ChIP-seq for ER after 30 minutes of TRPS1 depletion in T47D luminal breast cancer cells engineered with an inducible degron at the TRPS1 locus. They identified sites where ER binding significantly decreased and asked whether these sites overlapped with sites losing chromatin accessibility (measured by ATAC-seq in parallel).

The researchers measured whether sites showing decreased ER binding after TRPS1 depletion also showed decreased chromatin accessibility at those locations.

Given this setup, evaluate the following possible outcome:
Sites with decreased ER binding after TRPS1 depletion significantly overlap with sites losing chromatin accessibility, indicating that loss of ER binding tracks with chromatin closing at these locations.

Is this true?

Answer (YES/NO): YES